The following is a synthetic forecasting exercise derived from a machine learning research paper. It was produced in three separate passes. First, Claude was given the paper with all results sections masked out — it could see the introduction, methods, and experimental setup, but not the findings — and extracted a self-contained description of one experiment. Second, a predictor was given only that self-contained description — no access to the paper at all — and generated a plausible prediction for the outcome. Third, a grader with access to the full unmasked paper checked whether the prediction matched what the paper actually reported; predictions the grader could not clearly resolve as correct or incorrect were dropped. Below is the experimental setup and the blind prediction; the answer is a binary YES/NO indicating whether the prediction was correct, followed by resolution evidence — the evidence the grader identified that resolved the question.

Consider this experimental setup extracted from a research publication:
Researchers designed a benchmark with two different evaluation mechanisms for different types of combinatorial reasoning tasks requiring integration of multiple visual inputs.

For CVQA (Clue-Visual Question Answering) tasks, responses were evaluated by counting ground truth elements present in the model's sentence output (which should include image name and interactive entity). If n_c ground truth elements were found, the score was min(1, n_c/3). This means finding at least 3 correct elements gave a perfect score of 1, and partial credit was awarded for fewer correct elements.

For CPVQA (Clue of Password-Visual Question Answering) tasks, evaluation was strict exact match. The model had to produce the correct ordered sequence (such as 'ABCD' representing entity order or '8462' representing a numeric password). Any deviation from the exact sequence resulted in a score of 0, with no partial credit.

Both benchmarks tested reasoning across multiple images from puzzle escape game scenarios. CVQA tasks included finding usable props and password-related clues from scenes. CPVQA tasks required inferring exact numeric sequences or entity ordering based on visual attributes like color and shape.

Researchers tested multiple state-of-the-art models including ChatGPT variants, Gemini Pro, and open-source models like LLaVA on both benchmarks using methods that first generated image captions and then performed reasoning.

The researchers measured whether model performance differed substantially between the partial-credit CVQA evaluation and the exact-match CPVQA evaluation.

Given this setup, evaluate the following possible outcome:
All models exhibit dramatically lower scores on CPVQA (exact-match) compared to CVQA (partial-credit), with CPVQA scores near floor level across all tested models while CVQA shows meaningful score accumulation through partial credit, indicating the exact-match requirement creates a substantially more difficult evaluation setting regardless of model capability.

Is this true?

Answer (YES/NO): YES